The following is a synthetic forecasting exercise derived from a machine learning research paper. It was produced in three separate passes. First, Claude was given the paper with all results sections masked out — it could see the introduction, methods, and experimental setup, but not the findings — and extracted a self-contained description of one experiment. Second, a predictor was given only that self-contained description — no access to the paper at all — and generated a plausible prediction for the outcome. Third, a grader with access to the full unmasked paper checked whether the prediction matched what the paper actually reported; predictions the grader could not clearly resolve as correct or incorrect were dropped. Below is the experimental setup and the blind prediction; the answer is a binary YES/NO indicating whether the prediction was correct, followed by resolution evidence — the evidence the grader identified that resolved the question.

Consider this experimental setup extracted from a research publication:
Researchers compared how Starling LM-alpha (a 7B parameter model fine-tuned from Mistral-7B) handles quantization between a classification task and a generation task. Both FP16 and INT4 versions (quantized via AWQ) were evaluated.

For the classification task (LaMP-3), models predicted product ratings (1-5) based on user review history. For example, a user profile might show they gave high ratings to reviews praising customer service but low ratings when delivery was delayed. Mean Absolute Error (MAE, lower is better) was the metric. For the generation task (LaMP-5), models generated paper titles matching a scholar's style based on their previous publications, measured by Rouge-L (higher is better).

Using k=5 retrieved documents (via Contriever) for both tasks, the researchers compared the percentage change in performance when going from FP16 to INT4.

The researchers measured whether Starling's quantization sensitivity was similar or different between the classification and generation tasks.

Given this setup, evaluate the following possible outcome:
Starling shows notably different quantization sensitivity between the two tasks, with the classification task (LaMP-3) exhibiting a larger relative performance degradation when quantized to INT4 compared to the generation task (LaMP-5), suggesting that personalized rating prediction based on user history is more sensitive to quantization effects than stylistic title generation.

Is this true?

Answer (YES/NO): YES